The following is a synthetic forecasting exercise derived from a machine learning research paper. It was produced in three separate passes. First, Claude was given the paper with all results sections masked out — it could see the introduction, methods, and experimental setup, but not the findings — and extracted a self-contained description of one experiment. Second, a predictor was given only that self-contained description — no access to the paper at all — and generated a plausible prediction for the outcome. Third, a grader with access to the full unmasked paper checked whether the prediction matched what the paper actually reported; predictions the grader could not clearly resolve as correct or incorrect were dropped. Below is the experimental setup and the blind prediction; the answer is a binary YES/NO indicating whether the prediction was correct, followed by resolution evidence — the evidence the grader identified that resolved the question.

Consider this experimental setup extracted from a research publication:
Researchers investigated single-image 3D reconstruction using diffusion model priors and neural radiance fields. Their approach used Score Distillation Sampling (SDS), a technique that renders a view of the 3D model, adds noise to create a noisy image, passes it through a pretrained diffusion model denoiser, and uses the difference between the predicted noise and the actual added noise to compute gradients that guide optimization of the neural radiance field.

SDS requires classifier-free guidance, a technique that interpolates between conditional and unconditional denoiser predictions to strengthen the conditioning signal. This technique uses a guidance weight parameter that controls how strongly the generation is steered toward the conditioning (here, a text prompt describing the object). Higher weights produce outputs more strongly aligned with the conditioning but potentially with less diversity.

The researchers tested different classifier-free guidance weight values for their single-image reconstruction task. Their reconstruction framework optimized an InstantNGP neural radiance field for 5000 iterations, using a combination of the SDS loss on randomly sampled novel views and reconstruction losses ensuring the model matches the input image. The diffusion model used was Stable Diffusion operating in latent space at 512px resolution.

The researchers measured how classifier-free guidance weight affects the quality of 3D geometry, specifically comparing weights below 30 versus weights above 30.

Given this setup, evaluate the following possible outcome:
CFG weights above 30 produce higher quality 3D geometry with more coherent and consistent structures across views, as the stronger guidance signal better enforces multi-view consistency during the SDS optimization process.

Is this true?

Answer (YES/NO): YES